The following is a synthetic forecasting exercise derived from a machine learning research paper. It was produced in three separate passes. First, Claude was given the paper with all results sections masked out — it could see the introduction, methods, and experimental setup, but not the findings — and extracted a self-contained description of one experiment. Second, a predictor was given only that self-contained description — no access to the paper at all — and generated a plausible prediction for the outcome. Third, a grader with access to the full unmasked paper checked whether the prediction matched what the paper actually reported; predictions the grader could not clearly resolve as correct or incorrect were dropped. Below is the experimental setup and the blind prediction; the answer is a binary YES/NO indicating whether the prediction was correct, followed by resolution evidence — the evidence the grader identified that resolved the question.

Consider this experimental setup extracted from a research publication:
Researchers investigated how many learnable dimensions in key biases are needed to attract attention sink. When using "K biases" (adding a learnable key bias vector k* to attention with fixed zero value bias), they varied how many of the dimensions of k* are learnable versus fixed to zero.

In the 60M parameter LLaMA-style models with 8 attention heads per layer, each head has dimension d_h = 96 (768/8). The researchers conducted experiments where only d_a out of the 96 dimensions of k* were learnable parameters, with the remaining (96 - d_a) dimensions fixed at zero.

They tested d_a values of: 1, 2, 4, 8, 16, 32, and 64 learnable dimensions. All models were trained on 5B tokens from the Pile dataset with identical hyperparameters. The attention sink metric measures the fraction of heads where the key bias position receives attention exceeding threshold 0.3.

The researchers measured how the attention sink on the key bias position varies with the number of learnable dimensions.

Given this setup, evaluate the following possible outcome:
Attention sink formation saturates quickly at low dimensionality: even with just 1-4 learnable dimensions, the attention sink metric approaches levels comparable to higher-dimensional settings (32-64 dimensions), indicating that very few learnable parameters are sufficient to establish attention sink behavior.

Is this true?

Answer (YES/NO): NO